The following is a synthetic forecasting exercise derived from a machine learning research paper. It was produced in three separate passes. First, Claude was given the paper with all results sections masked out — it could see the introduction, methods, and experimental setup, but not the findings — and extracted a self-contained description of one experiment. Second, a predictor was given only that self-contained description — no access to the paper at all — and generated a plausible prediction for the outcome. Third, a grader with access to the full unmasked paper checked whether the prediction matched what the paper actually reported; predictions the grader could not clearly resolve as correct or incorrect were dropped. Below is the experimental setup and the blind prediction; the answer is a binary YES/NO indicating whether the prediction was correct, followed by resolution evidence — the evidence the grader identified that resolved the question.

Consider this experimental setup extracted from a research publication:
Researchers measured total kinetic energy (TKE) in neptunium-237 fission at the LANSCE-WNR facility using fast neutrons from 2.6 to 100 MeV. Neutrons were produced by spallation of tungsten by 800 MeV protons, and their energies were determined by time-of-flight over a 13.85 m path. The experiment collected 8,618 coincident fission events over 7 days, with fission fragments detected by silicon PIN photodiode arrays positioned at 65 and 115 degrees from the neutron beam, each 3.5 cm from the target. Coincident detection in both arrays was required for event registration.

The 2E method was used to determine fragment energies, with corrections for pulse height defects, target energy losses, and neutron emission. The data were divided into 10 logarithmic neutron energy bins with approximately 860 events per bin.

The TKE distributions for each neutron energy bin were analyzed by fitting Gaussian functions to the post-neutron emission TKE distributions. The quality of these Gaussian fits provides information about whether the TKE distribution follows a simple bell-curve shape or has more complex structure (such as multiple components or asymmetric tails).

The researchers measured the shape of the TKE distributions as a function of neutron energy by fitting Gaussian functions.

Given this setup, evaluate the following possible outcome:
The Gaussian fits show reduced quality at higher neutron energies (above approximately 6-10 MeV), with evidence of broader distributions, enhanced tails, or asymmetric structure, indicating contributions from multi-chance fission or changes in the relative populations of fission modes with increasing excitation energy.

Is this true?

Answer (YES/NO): NO